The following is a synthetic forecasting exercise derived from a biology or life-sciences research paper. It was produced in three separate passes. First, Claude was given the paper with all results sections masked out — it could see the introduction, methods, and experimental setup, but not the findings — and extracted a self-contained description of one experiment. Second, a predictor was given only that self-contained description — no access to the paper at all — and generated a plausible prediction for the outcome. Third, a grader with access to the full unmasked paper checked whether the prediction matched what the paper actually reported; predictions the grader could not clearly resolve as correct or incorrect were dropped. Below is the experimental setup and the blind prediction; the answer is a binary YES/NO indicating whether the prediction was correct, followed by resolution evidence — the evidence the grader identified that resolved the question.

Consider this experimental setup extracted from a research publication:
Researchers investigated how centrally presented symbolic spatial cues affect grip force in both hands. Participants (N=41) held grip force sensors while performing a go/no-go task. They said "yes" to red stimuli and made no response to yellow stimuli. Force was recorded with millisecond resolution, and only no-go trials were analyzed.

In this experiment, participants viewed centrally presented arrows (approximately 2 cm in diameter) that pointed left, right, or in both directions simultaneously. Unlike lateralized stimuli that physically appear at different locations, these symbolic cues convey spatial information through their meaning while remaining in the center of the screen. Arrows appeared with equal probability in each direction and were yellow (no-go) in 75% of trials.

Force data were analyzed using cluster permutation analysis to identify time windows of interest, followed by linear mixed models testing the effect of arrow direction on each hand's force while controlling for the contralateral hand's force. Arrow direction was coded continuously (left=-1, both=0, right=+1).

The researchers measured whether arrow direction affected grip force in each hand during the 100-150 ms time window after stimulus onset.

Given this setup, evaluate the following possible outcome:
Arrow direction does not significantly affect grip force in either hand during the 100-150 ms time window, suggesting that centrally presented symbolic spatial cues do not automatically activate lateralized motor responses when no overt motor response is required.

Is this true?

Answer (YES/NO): NO